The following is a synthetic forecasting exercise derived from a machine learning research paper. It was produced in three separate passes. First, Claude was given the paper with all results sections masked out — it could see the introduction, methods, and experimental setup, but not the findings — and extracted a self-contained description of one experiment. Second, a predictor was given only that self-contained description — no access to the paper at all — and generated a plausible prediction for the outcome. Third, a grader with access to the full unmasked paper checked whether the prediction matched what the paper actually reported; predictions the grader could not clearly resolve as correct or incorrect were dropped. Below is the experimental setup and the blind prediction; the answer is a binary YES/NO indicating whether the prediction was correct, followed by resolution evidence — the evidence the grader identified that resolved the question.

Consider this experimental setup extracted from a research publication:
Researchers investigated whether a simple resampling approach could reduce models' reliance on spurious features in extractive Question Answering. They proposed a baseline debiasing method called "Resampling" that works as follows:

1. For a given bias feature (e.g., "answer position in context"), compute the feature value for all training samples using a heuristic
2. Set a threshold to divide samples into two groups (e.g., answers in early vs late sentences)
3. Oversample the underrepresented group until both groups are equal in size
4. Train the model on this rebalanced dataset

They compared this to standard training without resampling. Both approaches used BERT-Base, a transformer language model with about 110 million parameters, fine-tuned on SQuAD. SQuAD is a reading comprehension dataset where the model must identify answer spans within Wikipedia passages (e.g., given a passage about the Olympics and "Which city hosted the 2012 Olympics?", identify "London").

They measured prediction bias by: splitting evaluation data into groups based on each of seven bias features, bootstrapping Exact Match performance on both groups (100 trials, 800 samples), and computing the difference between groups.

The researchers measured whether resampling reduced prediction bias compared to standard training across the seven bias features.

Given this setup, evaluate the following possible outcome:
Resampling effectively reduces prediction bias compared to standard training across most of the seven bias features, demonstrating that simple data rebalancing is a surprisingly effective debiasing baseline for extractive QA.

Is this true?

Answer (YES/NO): YES